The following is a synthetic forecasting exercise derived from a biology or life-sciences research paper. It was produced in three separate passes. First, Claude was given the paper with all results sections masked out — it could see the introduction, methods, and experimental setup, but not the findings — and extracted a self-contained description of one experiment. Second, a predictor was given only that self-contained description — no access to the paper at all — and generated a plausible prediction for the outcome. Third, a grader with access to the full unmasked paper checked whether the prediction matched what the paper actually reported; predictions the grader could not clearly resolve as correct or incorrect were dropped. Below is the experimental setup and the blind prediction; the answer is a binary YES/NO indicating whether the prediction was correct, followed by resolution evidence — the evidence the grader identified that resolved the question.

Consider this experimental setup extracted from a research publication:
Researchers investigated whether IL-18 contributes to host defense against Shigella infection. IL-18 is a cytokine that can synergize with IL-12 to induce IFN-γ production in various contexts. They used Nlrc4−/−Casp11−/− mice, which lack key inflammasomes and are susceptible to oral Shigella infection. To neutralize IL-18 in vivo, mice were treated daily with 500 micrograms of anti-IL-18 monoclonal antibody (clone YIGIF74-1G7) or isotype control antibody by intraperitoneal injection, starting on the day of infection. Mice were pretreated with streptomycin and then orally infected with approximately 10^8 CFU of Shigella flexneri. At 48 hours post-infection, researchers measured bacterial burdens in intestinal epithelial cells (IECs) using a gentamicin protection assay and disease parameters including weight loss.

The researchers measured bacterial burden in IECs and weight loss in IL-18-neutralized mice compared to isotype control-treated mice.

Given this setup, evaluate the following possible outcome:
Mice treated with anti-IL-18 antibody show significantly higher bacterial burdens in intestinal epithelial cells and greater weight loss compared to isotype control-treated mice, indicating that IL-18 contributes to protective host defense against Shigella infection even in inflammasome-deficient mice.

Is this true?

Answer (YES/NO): NO